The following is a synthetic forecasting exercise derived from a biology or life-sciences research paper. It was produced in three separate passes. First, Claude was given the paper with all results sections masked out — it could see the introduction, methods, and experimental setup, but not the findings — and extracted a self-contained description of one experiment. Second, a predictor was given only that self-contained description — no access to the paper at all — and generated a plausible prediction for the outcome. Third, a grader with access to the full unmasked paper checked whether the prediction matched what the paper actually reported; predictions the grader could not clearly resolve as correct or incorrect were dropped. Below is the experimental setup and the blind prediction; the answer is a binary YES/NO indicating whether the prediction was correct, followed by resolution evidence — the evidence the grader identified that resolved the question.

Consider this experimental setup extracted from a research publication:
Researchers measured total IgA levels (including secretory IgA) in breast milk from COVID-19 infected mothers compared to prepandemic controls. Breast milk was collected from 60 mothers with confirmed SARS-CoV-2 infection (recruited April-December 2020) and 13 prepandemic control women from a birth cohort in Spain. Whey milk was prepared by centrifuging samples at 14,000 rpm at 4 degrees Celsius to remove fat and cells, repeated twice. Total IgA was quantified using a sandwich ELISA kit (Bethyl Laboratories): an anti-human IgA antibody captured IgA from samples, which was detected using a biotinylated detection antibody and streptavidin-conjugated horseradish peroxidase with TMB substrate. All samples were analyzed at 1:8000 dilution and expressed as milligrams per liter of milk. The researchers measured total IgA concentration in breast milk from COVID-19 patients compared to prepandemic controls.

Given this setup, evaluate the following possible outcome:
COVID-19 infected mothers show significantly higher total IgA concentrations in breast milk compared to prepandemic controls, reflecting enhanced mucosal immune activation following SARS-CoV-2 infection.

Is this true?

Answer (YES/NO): YES